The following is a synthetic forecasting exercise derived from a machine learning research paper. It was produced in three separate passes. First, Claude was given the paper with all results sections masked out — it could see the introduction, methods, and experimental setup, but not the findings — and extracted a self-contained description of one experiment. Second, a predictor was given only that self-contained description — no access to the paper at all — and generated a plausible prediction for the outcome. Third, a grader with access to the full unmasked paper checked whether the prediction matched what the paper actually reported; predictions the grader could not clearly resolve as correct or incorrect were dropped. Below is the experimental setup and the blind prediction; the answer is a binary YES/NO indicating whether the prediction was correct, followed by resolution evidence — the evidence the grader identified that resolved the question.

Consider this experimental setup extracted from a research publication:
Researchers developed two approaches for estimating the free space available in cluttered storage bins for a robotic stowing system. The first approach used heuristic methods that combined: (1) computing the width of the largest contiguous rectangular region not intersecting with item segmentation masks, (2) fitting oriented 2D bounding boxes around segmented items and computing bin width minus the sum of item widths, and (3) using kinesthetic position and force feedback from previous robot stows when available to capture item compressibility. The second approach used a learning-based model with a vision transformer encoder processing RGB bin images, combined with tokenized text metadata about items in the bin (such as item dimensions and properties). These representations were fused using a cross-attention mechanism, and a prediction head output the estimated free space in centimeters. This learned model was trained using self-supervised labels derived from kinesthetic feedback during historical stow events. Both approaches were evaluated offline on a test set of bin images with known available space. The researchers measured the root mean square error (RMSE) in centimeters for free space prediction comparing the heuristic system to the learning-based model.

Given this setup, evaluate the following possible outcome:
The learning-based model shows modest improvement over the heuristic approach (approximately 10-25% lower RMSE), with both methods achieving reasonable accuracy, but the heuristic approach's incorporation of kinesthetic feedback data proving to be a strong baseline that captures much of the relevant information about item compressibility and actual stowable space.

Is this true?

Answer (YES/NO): NO